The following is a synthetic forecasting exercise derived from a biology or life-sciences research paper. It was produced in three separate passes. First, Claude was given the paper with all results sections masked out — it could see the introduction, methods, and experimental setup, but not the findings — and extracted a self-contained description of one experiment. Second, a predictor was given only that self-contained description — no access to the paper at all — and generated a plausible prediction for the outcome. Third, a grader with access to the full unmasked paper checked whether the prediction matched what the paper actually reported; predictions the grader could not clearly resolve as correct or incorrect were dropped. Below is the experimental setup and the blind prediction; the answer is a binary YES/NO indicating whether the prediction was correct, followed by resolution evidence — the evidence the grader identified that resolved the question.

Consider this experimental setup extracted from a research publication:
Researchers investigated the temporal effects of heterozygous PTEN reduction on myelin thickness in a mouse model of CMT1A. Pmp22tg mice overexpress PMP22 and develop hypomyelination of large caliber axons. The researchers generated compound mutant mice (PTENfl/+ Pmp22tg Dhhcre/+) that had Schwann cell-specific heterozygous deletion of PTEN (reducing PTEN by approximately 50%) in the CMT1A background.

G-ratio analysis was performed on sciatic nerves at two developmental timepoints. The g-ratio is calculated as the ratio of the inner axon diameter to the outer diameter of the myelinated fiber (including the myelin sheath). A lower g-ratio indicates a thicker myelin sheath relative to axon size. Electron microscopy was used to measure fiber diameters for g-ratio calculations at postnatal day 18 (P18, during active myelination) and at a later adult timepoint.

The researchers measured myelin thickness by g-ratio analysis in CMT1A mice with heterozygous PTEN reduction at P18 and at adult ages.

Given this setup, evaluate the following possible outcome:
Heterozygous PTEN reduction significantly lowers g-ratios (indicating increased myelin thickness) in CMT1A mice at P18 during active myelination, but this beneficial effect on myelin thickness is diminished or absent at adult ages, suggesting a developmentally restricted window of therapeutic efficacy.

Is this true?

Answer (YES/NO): YES